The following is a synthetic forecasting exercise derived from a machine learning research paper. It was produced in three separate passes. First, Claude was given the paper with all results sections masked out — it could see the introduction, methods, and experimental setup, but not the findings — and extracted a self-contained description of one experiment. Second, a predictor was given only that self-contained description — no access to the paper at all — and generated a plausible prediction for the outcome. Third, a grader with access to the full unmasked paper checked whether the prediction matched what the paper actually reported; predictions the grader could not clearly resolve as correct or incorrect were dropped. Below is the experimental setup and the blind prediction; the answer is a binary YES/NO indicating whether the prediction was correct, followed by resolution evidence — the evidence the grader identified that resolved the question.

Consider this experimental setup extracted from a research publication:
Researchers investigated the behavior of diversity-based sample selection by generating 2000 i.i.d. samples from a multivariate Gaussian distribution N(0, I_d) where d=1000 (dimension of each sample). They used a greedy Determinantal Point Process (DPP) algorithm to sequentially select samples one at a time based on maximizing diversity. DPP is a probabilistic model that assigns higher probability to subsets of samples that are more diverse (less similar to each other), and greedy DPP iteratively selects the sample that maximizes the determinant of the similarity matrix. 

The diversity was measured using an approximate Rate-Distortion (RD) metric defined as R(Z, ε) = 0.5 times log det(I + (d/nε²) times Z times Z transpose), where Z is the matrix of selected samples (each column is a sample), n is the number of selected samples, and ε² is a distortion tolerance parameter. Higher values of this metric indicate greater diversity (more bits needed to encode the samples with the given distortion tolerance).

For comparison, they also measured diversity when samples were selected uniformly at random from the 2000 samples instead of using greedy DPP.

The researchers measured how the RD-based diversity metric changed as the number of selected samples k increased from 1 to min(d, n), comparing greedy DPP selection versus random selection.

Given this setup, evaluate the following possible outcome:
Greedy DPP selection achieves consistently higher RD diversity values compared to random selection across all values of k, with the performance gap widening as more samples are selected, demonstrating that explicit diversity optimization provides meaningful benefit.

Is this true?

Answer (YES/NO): NO